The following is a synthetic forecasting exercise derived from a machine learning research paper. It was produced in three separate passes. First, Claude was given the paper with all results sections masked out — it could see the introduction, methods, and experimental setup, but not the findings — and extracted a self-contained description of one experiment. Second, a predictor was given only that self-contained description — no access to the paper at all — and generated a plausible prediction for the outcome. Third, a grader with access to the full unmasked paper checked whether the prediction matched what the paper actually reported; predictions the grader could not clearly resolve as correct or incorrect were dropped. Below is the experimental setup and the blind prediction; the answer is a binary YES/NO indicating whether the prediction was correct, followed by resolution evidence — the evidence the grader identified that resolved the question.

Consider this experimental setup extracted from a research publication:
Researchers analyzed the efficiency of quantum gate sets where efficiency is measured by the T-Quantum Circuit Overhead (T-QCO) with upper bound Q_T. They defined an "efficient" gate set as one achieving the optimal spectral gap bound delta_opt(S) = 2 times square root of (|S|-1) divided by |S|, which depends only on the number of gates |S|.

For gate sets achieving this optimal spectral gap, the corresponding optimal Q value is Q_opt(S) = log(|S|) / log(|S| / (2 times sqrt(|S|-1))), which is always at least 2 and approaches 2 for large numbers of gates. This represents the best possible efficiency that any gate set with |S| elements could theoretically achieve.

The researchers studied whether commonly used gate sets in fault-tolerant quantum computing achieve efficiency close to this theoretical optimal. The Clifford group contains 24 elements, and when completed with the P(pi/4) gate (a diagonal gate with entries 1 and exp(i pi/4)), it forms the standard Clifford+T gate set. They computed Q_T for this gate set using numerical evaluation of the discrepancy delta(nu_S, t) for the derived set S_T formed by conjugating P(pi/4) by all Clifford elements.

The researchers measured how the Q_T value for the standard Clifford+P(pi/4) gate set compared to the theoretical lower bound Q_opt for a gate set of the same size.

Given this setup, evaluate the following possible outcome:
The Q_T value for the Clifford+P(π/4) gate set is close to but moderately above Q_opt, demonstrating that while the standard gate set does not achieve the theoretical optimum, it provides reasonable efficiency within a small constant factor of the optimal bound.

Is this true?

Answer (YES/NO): NO